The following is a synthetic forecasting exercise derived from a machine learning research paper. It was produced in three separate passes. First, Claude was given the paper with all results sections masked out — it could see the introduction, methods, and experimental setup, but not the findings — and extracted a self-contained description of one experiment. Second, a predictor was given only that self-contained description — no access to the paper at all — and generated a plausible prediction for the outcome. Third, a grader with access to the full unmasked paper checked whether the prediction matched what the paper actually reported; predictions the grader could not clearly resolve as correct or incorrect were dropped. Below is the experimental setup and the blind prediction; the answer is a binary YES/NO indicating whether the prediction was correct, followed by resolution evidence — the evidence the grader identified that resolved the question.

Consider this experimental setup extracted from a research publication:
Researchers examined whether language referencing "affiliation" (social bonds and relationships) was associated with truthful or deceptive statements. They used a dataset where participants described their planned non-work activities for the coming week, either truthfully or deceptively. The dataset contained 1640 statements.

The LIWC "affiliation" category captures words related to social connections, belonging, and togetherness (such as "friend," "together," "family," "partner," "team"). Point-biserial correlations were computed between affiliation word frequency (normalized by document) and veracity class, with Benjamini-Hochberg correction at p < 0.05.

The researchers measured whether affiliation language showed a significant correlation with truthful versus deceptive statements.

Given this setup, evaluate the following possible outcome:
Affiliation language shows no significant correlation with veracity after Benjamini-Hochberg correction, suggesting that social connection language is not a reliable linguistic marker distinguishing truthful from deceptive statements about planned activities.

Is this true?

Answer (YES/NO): NO